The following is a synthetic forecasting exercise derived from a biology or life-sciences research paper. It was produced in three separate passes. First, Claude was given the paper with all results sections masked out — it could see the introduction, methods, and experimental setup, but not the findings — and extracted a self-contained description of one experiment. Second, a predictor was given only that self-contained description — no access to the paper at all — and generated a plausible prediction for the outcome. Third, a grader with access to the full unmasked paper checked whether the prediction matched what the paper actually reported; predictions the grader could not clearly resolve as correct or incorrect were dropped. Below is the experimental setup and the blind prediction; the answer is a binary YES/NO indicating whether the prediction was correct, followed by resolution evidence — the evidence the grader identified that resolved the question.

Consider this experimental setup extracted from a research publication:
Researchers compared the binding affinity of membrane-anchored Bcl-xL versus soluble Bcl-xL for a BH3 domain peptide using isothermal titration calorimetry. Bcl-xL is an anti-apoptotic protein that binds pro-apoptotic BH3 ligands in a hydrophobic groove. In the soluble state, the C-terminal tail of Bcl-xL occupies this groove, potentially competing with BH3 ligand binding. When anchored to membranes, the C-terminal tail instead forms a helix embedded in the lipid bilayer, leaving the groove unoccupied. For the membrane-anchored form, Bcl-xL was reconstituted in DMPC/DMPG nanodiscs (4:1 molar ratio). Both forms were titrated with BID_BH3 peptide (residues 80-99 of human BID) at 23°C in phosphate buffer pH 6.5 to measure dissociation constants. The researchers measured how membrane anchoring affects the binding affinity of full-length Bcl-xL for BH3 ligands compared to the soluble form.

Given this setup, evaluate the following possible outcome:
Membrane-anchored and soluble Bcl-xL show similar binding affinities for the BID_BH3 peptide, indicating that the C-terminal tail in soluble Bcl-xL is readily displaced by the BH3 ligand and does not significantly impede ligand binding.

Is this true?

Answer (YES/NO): NO